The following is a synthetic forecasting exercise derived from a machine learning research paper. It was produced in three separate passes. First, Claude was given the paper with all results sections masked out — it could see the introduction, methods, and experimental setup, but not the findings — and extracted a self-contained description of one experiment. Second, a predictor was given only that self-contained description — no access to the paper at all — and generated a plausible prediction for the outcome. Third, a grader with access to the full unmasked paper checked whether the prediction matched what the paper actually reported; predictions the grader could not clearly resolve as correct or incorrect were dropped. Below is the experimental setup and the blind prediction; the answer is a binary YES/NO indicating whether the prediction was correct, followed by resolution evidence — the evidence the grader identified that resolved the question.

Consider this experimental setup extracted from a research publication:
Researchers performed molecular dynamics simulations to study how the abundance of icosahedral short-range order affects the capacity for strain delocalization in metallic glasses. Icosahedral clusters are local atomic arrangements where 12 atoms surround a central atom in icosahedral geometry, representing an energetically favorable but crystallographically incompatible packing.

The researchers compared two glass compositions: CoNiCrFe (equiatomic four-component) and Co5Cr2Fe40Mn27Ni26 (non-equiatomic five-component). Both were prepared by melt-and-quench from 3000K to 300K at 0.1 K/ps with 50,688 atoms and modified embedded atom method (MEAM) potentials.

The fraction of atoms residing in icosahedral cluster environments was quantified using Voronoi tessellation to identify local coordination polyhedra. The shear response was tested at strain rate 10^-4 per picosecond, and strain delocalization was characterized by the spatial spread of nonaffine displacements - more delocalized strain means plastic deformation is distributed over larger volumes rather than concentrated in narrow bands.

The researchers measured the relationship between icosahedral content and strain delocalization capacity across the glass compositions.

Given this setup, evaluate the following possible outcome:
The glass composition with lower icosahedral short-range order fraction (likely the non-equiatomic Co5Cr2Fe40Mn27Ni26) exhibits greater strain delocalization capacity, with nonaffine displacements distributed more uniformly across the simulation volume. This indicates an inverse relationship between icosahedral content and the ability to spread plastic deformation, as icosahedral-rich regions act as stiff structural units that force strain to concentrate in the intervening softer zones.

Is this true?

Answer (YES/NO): NO